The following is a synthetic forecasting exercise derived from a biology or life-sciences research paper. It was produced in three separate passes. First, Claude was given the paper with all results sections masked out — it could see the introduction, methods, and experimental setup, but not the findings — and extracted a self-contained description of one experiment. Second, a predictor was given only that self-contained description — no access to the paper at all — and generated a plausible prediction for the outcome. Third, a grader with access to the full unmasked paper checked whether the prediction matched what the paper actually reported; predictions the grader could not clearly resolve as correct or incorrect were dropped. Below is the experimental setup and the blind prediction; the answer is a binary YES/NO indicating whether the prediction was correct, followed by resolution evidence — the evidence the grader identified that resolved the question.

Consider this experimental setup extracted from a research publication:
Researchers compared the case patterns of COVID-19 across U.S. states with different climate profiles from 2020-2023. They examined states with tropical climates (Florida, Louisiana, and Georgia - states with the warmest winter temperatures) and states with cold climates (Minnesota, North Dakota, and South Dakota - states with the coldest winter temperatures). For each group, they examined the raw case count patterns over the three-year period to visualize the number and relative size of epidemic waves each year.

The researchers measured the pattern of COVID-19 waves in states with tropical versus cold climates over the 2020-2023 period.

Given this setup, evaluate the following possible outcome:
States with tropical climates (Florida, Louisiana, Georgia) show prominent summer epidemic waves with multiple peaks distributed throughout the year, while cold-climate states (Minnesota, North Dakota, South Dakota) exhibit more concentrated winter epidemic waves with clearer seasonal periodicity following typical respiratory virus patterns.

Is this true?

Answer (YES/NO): YES